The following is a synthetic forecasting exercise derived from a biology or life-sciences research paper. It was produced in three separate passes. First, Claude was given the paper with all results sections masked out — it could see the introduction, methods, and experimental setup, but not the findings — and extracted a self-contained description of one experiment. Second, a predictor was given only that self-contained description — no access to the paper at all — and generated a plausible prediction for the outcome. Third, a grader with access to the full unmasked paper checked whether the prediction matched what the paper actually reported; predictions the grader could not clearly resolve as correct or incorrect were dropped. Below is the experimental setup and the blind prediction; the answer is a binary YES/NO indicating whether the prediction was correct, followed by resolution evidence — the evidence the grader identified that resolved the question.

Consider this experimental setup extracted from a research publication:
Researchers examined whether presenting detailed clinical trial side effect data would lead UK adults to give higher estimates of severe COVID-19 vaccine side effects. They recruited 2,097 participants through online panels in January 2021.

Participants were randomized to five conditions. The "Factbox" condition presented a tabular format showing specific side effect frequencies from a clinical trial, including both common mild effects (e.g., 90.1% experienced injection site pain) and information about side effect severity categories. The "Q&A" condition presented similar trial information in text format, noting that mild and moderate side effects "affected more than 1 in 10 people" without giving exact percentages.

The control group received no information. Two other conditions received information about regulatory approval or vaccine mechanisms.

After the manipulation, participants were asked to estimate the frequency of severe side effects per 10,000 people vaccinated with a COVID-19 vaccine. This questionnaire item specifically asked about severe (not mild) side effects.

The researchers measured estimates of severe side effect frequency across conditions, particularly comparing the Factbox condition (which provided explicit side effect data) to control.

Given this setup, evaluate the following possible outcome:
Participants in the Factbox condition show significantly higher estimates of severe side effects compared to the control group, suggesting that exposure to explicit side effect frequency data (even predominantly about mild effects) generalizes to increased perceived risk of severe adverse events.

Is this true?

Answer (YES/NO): NO